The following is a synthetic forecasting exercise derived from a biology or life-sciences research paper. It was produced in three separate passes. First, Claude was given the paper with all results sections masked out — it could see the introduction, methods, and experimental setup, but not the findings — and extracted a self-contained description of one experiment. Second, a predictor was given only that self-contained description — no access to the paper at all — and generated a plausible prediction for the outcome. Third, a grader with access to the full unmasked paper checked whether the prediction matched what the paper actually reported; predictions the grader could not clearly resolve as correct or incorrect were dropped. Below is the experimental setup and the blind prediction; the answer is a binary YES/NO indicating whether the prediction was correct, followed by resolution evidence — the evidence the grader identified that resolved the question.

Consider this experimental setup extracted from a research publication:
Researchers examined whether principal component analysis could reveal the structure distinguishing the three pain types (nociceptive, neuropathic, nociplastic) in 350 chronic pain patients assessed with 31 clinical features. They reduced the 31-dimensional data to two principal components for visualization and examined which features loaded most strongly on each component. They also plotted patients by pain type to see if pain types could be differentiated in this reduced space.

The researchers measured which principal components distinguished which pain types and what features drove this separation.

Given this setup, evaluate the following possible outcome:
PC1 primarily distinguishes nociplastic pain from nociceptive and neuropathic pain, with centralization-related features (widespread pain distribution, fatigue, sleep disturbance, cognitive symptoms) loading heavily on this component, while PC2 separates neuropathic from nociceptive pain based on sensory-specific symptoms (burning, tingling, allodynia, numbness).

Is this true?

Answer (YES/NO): NO